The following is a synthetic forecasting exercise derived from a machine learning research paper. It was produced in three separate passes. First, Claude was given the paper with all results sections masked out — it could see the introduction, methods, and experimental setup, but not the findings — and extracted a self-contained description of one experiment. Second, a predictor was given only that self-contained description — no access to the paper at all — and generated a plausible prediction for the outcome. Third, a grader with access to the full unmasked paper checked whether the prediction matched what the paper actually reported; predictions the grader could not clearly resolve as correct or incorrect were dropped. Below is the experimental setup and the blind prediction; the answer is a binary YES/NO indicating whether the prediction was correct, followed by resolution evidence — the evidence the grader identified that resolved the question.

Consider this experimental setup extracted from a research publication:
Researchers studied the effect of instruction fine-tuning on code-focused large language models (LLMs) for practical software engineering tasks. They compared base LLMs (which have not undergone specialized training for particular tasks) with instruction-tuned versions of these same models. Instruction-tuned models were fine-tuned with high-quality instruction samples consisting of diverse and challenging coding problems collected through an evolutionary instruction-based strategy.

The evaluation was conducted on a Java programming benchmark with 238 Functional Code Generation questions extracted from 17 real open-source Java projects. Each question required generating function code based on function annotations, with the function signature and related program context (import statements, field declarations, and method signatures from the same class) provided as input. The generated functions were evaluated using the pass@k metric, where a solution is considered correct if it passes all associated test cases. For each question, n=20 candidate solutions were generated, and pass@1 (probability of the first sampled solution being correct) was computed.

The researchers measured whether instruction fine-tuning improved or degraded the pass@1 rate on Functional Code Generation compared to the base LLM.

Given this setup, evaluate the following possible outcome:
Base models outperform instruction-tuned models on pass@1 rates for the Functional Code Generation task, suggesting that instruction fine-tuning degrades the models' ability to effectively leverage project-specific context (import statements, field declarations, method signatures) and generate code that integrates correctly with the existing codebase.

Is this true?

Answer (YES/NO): YES